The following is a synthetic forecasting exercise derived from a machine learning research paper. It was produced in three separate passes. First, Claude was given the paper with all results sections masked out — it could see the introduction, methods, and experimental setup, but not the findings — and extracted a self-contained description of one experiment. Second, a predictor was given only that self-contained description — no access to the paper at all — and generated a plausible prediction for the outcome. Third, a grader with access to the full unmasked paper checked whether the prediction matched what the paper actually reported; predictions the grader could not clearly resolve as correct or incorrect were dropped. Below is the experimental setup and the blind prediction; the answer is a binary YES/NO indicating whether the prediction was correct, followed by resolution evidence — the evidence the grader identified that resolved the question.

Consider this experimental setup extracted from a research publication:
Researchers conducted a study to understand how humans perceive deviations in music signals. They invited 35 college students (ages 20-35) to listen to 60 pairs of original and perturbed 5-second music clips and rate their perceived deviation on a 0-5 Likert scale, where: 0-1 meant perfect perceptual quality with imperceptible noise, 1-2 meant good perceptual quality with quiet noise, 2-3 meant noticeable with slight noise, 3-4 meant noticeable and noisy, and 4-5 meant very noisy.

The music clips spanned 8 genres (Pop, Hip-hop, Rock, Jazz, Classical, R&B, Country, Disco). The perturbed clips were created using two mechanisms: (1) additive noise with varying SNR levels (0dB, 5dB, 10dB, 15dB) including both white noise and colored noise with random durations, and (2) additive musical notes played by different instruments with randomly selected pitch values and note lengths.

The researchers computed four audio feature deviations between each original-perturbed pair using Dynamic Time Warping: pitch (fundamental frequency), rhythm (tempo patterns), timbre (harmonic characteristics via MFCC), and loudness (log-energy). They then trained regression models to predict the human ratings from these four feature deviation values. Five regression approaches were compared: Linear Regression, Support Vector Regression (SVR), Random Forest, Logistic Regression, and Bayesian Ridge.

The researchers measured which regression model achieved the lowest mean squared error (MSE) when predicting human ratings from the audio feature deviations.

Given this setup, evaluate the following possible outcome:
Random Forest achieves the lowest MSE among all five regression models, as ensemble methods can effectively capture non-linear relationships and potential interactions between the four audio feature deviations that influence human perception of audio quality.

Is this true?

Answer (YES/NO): YES